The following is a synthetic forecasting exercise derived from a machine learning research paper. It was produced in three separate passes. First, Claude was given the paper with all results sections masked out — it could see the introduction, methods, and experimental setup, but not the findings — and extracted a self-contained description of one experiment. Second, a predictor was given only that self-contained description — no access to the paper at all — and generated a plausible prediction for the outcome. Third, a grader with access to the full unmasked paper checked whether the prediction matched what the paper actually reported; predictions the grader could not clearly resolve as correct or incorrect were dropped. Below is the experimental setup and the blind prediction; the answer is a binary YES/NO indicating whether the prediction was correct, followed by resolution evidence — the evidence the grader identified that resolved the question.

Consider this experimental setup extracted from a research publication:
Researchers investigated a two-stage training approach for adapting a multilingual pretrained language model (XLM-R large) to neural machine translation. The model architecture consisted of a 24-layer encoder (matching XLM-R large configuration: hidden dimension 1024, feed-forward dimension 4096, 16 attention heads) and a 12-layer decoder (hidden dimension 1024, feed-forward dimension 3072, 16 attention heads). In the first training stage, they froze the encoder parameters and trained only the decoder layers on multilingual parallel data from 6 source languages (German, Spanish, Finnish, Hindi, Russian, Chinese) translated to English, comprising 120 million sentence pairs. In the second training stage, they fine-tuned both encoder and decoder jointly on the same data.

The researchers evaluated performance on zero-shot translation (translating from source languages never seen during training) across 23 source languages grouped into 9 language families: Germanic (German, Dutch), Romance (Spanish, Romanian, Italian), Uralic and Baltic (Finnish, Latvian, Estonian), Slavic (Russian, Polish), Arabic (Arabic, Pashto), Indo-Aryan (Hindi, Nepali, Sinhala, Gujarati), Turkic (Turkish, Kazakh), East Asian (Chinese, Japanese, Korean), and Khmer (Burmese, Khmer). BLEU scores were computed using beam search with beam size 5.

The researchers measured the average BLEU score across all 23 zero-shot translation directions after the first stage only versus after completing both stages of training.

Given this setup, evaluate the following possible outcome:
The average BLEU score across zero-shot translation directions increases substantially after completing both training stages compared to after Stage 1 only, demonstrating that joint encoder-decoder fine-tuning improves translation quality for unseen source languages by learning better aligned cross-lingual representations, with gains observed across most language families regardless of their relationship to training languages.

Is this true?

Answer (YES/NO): YES